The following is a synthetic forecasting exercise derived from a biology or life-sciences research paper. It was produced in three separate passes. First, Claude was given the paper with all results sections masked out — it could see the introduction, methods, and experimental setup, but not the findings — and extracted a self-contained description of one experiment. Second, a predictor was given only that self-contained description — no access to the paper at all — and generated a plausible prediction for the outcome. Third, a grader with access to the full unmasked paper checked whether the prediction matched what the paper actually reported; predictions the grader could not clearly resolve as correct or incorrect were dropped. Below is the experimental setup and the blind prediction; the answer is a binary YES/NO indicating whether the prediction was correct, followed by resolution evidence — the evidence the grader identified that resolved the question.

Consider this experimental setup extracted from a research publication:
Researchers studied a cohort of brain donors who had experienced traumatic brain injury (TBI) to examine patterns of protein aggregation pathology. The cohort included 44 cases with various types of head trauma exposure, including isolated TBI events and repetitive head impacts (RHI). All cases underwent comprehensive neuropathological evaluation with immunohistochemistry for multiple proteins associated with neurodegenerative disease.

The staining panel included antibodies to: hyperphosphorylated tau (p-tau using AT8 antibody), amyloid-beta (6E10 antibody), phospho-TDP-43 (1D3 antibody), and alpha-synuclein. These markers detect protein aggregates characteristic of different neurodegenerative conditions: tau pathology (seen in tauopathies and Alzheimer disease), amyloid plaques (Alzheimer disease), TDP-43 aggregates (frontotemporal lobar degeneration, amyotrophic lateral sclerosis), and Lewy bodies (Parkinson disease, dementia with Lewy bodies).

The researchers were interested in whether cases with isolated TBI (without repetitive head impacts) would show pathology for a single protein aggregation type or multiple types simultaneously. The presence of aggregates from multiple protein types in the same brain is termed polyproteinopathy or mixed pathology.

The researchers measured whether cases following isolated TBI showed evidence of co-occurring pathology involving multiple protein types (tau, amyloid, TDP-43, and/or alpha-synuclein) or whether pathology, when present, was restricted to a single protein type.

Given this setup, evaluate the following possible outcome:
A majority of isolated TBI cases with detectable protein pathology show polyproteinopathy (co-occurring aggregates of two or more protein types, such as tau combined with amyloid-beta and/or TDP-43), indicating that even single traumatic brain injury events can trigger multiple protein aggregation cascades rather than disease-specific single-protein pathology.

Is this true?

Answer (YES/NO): NO